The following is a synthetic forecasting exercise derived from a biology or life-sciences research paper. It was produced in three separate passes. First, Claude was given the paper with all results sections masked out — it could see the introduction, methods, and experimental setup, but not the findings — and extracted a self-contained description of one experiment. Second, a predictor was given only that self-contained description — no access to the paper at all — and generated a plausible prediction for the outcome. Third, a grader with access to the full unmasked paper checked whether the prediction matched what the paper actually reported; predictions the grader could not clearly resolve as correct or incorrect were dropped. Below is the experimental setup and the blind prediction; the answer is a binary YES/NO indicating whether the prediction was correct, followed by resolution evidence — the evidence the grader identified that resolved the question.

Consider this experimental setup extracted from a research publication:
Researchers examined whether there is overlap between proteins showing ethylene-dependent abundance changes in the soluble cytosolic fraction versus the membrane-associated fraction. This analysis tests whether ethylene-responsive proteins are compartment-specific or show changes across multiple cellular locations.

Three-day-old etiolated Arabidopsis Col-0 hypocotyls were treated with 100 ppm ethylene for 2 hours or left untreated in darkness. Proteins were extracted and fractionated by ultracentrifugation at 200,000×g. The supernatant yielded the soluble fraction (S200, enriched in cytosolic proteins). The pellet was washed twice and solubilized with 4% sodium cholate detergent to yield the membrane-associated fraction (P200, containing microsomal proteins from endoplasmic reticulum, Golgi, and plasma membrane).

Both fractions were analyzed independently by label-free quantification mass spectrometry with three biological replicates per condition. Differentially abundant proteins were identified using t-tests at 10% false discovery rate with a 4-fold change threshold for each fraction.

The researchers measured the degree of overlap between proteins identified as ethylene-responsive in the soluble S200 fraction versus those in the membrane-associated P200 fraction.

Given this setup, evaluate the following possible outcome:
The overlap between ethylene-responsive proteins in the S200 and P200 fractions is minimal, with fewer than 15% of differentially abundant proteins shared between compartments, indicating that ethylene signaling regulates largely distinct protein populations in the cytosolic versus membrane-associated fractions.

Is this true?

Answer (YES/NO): NO